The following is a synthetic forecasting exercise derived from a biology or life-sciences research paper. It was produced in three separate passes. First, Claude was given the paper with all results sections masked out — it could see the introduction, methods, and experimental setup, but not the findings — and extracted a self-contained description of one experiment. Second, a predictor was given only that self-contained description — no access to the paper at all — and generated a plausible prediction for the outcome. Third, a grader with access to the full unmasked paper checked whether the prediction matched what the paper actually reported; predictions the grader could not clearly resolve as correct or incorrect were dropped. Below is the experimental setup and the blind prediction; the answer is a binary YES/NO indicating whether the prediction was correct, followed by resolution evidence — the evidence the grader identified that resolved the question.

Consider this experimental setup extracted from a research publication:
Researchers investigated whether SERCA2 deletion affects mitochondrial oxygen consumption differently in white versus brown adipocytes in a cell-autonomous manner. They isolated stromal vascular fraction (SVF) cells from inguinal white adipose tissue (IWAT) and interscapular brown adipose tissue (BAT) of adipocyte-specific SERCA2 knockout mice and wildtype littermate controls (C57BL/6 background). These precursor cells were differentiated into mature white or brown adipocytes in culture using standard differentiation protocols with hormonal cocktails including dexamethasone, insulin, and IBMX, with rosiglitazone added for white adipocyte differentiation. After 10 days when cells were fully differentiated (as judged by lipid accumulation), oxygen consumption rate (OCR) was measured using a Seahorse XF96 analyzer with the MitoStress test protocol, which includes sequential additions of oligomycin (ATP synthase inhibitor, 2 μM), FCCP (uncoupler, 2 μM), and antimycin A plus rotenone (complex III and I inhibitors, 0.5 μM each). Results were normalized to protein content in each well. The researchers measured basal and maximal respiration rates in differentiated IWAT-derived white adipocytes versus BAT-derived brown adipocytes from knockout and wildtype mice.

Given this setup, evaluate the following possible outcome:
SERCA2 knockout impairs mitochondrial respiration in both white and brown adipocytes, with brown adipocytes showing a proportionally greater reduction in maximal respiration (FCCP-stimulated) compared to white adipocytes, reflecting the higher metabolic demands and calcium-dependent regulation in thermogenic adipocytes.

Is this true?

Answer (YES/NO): NO